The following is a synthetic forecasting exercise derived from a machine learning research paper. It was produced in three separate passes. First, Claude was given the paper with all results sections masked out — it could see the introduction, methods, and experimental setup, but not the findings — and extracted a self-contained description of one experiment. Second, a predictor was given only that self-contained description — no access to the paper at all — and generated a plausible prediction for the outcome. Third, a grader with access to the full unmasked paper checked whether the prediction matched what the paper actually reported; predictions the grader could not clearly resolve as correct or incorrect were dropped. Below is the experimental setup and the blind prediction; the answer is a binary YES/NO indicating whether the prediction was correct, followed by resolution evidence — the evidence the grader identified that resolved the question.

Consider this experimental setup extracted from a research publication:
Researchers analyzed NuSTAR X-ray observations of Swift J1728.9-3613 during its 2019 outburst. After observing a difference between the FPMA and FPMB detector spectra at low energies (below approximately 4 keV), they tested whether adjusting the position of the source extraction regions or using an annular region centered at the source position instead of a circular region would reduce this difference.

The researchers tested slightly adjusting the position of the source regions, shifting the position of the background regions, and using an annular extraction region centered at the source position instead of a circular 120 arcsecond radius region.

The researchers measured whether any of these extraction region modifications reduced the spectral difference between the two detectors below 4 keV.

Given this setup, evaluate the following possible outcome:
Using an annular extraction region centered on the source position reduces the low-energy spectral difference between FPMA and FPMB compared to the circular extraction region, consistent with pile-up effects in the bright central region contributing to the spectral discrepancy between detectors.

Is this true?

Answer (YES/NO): NO